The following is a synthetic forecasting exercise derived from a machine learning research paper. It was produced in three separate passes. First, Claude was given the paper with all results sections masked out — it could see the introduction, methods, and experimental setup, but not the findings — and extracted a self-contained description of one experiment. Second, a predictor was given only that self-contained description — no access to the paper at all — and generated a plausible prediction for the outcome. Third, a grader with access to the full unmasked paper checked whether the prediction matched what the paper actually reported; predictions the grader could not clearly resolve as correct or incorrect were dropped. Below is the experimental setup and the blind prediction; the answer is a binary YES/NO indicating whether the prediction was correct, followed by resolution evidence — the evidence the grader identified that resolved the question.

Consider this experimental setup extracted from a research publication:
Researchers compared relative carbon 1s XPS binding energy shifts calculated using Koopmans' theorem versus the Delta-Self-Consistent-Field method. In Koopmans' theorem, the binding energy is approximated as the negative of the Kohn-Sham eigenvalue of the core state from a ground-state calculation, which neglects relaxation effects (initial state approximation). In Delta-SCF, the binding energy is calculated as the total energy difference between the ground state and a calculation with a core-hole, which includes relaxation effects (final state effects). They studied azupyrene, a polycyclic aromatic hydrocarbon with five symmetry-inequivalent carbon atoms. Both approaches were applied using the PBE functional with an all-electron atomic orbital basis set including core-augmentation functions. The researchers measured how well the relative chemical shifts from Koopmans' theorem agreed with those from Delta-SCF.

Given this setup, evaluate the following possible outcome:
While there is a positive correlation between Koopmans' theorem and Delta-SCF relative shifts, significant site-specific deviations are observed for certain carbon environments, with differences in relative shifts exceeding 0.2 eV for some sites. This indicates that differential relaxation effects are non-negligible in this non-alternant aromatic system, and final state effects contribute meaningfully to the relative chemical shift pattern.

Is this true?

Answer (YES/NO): NO